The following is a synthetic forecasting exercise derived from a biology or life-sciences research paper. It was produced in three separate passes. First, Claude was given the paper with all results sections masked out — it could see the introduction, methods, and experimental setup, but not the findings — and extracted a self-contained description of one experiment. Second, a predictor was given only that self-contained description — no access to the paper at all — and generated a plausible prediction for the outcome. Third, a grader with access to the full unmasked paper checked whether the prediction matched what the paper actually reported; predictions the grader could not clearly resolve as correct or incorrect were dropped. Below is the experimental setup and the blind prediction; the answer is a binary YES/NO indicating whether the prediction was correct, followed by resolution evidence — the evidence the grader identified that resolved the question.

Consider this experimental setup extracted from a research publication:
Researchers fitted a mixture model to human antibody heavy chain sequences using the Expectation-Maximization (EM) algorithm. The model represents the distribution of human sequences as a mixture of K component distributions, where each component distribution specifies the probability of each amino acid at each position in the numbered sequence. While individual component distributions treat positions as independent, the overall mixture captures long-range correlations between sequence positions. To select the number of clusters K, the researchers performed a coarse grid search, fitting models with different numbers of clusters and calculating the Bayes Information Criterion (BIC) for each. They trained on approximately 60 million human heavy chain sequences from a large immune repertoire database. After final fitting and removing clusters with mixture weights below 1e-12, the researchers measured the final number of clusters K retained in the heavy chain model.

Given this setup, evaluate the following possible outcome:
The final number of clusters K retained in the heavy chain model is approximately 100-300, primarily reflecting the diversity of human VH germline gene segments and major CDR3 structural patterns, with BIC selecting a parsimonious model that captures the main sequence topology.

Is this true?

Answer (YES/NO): NO